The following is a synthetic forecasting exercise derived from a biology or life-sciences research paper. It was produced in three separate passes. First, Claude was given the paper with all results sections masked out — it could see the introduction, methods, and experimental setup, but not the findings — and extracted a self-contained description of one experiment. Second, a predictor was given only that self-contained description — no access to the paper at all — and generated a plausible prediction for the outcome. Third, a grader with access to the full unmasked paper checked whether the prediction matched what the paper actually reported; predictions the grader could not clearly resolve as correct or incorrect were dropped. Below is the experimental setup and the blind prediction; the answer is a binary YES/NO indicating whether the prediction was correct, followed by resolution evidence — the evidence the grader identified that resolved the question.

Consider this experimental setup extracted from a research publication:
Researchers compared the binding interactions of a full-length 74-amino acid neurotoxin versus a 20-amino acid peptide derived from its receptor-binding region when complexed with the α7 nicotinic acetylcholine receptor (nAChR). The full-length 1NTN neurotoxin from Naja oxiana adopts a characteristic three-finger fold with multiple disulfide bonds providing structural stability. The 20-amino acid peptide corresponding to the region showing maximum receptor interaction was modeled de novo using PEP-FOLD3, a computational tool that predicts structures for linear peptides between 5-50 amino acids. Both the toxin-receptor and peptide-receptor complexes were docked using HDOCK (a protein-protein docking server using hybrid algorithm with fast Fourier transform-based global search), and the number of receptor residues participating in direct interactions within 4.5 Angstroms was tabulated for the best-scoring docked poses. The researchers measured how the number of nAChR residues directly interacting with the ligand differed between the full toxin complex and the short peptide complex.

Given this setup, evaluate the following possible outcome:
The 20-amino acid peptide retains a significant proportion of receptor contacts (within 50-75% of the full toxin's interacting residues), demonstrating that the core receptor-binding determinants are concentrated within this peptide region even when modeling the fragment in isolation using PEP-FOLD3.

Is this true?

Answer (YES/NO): YES